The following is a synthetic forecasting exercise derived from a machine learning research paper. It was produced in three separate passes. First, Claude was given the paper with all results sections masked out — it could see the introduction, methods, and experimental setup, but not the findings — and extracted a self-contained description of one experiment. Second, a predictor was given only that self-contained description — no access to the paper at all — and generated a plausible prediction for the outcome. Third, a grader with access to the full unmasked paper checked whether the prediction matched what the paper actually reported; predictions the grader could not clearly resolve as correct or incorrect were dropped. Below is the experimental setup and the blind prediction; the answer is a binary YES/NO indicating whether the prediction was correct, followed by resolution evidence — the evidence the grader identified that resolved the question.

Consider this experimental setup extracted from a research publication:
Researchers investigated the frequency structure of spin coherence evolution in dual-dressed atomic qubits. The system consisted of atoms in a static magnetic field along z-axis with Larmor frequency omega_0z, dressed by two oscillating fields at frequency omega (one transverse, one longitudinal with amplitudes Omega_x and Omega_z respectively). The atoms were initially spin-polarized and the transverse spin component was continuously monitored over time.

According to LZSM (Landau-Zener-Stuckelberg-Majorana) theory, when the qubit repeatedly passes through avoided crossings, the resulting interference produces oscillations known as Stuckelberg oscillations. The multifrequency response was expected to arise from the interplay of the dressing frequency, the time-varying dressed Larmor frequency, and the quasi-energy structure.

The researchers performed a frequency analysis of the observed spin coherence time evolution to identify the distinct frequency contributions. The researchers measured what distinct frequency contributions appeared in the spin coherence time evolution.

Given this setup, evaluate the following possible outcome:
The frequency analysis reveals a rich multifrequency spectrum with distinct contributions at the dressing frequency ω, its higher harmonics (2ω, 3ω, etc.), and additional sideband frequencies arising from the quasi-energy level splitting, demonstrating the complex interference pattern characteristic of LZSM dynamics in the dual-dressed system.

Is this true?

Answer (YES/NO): NO